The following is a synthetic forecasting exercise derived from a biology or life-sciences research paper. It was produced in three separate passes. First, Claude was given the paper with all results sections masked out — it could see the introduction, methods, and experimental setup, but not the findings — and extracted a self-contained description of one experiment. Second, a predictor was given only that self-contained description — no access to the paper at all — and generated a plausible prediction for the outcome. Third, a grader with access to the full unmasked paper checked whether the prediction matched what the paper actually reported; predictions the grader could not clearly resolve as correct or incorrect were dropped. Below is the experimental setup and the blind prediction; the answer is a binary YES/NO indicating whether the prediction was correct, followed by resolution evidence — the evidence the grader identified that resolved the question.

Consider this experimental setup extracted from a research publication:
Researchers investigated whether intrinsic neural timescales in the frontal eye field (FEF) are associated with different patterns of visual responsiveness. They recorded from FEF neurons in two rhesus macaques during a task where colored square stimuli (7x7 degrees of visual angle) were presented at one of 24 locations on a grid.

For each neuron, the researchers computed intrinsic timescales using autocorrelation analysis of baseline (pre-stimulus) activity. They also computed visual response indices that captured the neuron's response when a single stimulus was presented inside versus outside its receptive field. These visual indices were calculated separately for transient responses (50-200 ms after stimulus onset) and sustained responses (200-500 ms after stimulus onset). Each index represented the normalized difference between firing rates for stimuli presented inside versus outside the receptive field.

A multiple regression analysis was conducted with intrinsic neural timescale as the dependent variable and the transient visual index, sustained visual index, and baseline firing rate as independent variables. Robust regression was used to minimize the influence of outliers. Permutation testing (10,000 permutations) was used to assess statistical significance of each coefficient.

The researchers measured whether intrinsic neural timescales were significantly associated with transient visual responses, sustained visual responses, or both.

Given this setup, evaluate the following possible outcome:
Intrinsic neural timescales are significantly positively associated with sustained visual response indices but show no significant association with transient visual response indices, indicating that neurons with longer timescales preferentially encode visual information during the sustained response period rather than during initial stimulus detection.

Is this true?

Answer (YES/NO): NO